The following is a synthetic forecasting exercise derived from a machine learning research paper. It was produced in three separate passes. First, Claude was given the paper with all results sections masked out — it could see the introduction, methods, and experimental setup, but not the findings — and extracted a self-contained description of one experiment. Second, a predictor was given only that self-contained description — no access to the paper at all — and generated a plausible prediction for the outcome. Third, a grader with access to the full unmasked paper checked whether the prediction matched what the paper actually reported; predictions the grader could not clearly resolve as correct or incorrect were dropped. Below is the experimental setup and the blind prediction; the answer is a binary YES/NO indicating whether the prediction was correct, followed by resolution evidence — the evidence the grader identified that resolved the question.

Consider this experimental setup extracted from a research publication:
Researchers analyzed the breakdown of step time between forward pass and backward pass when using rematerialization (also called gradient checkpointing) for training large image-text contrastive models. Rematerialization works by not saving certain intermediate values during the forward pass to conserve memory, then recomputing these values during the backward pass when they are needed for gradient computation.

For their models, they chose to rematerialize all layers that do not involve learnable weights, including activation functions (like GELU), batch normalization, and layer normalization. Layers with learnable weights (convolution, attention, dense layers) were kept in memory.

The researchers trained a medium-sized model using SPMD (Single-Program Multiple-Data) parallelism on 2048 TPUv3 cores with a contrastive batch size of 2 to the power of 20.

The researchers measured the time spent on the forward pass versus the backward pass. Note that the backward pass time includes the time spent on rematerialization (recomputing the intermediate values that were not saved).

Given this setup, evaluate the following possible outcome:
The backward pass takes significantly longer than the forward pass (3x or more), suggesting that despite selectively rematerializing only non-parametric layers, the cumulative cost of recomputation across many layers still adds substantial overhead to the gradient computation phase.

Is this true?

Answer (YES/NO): NO